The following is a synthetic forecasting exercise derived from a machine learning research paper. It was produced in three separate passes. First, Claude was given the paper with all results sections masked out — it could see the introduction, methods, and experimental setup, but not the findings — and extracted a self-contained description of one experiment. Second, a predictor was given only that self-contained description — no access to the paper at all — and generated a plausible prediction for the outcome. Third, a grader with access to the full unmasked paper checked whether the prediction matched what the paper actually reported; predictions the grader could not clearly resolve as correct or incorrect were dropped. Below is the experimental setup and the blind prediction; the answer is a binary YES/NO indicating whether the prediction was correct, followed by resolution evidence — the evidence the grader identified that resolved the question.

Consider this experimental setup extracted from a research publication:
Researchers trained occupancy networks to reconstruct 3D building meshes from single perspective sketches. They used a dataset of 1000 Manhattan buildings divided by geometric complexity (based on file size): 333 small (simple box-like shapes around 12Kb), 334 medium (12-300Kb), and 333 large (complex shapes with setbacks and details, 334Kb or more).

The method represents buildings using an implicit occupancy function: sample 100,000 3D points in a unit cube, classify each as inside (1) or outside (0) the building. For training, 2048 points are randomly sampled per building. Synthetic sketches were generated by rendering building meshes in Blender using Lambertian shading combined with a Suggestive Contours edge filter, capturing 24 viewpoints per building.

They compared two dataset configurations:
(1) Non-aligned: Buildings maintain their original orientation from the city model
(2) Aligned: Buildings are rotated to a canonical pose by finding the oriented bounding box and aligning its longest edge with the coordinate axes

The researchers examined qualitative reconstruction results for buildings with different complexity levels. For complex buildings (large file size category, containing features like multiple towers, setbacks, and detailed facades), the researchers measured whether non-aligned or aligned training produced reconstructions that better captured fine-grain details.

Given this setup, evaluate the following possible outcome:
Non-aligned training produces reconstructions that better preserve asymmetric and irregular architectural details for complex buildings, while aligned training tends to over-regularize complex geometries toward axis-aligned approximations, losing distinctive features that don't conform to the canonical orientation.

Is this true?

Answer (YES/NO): NO